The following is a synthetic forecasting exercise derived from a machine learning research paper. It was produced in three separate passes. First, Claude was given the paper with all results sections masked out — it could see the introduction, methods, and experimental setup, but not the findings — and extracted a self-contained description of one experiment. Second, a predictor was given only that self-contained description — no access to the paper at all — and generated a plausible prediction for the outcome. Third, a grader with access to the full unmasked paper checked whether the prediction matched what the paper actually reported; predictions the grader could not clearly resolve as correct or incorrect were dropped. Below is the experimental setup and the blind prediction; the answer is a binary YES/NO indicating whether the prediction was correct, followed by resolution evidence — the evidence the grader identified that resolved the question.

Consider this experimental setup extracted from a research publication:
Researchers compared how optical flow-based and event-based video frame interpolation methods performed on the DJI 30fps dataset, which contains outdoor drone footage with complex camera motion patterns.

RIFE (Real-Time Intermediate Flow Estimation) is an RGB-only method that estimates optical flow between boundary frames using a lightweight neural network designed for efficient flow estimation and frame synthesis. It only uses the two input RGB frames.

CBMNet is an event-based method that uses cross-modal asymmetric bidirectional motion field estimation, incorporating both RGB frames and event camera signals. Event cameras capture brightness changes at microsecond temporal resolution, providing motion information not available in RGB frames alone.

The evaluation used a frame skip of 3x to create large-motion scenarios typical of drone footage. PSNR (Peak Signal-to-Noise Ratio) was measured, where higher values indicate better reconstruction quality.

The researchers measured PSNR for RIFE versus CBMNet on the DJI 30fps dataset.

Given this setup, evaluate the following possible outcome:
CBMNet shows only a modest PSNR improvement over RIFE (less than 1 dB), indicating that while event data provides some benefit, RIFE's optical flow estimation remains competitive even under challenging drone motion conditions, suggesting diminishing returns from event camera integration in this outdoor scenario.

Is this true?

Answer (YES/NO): NO